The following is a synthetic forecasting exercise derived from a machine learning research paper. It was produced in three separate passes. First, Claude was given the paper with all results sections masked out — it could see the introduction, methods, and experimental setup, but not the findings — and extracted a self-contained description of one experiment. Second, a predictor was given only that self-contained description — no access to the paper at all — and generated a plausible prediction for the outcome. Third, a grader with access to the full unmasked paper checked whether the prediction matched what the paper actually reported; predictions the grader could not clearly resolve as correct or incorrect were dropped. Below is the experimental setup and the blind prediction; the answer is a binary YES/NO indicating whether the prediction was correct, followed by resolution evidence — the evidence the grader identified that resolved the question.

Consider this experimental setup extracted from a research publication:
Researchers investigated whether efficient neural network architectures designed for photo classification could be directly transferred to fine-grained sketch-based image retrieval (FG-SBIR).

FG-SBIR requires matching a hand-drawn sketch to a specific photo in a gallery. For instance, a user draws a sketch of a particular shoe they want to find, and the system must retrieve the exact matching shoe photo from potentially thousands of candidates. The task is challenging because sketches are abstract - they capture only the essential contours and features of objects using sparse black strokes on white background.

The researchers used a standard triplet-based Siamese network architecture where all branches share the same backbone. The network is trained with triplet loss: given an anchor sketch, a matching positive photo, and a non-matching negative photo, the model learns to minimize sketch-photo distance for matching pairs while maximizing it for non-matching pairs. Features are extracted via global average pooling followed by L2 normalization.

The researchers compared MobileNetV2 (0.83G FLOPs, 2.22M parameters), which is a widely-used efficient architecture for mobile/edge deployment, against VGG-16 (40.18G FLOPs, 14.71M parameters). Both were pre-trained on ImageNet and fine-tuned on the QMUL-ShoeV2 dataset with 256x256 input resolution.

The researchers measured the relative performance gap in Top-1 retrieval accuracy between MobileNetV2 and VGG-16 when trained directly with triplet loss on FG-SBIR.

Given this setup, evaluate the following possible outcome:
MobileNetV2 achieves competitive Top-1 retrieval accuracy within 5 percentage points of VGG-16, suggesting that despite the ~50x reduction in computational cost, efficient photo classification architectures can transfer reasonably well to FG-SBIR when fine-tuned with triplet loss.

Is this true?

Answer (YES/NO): NO